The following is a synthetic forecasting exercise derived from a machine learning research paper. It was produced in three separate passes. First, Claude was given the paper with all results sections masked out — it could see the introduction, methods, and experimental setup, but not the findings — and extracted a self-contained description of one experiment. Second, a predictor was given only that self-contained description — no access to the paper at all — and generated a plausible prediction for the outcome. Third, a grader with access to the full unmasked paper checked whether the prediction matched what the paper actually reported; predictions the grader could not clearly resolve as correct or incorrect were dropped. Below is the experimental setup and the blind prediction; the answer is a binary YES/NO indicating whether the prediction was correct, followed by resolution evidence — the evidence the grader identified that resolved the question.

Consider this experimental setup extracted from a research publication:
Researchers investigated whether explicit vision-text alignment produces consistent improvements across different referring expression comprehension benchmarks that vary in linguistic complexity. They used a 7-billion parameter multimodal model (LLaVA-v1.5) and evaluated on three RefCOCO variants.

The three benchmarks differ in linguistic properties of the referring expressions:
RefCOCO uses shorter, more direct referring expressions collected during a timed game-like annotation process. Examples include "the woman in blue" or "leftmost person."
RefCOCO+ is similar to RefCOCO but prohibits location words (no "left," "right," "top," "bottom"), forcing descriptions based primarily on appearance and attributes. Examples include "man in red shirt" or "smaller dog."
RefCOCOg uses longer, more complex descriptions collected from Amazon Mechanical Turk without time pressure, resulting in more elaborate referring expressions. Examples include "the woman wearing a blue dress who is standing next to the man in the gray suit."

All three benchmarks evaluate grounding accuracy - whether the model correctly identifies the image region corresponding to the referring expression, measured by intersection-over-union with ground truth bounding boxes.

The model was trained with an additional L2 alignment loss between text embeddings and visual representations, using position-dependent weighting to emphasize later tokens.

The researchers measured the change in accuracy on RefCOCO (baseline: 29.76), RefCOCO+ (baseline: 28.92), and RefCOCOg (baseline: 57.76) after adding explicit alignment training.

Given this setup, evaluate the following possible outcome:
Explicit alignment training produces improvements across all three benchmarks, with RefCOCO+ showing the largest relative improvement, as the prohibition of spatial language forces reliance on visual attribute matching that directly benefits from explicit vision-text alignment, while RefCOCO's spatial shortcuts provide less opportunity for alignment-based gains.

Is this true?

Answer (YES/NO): NO